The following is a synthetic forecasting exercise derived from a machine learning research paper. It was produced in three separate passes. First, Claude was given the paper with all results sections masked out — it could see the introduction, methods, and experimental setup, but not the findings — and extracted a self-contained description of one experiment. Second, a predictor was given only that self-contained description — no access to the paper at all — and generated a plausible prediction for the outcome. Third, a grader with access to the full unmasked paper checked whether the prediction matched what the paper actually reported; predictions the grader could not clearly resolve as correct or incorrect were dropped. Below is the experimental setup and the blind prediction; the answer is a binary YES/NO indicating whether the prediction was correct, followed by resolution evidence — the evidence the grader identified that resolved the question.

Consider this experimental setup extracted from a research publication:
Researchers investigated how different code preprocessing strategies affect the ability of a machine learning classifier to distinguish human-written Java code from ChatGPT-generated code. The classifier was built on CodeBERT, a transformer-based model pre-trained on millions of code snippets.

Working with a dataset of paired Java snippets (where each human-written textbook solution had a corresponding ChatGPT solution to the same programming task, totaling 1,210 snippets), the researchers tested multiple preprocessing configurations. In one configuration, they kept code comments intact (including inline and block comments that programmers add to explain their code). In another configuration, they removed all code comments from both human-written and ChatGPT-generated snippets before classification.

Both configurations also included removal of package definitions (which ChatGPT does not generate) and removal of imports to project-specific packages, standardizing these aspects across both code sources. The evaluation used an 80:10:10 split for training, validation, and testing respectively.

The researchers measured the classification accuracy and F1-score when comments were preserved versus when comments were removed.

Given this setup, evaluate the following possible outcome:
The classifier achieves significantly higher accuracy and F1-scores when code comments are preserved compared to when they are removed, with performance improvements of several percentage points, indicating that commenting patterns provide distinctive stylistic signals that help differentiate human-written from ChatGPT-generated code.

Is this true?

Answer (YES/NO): NO